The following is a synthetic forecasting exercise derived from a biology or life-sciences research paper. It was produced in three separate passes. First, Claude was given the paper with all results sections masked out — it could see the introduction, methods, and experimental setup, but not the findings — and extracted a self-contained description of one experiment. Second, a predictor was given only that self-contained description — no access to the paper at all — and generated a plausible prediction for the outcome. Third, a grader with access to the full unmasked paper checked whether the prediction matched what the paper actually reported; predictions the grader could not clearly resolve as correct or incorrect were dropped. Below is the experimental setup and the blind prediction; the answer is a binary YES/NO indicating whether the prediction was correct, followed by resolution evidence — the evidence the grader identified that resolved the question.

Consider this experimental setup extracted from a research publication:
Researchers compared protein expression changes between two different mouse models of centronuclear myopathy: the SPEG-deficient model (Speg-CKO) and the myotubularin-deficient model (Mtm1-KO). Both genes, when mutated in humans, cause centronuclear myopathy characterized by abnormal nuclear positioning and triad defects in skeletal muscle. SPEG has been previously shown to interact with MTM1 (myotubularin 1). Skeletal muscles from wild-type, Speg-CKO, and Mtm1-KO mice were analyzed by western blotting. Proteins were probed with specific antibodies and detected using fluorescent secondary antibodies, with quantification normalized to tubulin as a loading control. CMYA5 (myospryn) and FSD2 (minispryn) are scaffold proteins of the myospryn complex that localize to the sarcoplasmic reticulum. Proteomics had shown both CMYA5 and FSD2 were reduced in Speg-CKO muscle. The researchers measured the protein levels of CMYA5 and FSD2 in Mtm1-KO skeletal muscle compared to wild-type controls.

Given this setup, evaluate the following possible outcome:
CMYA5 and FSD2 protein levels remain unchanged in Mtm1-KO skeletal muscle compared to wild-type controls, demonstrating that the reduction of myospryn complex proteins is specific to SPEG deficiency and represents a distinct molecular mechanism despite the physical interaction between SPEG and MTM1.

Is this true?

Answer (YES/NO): YES